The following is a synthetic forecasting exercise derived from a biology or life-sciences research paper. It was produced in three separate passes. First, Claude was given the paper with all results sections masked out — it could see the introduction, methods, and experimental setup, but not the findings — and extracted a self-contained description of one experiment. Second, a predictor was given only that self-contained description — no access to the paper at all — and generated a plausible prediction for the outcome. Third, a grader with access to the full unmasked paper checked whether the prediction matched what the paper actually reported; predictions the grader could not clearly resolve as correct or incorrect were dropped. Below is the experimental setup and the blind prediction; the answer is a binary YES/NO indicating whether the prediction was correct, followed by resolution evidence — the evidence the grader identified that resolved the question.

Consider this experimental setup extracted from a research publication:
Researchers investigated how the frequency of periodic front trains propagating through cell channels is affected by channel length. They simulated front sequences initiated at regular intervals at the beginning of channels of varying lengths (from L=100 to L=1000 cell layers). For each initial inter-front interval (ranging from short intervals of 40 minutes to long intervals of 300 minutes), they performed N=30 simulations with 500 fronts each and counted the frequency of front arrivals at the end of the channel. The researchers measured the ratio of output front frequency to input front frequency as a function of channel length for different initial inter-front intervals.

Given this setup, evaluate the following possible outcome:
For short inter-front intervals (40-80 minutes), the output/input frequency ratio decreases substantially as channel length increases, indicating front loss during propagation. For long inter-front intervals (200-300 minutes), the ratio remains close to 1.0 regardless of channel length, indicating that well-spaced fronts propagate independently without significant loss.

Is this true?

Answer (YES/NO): NO